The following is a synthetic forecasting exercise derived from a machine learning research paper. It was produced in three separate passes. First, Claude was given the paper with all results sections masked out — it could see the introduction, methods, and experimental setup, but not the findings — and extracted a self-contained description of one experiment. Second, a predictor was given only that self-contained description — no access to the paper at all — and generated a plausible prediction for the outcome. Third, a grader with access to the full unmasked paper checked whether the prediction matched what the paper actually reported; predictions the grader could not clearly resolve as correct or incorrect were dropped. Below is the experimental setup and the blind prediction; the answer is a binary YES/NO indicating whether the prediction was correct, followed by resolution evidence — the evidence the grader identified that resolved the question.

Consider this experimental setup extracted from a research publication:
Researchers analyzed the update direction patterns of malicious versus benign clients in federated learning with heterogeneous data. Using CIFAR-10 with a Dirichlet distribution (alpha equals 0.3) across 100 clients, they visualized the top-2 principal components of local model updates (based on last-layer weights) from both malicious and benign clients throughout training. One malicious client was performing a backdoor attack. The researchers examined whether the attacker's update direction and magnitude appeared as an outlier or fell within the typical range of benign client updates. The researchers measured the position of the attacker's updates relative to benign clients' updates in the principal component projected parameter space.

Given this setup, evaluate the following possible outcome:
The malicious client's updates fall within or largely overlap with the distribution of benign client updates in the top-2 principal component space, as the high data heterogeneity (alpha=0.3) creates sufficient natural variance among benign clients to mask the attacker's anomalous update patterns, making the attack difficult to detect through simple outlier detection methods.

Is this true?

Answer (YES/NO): YES